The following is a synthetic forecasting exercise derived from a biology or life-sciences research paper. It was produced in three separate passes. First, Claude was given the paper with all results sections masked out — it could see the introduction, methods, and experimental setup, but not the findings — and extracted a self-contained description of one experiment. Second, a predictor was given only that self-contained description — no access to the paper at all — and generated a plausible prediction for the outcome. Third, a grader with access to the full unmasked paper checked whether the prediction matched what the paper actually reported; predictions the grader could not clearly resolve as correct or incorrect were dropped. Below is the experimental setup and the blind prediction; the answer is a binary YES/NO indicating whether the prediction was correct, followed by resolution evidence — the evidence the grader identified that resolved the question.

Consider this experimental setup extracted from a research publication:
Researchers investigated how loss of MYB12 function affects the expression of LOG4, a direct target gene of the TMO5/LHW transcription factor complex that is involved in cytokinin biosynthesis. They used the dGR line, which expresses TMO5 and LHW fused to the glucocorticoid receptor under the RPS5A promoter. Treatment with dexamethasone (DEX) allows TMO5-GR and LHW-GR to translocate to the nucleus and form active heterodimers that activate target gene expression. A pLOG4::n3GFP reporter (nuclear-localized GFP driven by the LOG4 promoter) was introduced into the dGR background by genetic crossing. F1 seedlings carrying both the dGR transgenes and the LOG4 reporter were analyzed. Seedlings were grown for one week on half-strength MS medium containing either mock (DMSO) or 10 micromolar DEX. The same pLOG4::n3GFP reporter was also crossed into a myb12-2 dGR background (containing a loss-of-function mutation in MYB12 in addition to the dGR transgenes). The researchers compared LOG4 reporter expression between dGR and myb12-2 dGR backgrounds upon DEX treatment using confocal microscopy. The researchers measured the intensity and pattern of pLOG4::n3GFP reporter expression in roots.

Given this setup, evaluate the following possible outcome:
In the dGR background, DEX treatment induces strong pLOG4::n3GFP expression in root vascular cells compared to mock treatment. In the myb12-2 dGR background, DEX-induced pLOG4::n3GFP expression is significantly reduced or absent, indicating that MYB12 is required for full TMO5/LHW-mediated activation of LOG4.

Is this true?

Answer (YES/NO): NO